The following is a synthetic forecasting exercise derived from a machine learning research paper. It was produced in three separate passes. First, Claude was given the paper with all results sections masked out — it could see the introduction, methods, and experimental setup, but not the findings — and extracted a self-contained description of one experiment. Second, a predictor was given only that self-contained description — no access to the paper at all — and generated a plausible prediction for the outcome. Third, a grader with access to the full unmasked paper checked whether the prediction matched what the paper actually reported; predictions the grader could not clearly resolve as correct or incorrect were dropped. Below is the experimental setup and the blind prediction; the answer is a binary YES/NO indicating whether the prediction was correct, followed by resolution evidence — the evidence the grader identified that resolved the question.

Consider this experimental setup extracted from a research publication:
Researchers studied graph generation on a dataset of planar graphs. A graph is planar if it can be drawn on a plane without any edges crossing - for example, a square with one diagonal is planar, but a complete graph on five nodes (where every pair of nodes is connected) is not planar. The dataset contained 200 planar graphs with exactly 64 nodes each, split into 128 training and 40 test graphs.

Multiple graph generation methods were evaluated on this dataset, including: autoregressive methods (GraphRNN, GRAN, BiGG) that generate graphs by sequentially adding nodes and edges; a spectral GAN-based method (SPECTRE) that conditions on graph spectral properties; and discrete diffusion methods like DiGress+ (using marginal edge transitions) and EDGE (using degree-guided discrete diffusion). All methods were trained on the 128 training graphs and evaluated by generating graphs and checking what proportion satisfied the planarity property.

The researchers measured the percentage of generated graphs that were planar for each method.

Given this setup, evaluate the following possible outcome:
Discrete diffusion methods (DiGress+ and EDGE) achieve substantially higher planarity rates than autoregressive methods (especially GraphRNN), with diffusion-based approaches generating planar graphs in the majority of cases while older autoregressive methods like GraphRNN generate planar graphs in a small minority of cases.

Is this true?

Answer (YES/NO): NO